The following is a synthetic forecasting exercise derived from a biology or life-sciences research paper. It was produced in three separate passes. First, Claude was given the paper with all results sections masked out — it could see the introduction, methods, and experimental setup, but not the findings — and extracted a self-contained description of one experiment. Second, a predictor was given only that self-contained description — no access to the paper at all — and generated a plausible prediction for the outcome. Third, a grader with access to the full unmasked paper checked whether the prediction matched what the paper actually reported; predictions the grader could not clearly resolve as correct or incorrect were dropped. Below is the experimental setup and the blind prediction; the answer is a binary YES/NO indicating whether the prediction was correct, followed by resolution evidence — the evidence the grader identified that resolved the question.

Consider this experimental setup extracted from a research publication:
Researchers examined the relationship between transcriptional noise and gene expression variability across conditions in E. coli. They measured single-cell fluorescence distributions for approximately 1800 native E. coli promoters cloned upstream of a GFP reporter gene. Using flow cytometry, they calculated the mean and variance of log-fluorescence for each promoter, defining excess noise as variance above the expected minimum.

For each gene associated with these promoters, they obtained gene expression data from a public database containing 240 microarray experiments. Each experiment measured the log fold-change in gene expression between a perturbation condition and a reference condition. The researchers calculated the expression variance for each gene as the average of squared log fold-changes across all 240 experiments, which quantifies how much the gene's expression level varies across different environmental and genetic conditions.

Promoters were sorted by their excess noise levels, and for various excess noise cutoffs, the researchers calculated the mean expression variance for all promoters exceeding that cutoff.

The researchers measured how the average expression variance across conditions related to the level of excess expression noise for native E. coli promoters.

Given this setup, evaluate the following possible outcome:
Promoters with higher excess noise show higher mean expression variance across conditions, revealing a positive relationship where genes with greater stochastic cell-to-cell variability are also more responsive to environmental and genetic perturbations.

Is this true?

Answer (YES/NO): YES